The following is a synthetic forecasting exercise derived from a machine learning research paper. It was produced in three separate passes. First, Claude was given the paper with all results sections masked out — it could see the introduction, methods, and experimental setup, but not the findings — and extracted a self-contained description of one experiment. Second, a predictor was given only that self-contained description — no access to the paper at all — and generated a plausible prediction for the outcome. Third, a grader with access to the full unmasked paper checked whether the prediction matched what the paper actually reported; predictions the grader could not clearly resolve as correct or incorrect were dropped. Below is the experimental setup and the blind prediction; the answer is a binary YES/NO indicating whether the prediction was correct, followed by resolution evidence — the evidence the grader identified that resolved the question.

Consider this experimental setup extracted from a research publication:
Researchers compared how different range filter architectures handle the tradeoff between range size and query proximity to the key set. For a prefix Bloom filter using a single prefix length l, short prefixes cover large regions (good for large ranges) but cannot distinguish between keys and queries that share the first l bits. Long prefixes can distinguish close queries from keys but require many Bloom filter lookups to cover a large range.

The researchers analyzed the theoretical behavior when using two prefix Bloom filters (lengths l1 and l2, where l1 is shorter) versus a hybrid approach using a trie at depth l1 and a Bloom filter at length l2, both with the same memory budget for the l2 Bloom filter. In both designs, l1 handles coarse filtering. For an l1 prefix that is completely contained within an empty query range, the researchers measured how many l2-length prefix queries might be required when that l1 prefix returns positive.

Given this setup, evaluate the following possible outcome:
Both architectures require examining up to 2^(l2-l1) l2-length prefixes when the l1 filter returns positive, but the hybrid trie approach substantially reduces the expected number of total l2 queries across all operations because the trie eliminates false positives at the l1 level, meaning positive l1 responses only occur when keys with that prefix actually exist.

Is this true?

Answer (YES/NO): NO